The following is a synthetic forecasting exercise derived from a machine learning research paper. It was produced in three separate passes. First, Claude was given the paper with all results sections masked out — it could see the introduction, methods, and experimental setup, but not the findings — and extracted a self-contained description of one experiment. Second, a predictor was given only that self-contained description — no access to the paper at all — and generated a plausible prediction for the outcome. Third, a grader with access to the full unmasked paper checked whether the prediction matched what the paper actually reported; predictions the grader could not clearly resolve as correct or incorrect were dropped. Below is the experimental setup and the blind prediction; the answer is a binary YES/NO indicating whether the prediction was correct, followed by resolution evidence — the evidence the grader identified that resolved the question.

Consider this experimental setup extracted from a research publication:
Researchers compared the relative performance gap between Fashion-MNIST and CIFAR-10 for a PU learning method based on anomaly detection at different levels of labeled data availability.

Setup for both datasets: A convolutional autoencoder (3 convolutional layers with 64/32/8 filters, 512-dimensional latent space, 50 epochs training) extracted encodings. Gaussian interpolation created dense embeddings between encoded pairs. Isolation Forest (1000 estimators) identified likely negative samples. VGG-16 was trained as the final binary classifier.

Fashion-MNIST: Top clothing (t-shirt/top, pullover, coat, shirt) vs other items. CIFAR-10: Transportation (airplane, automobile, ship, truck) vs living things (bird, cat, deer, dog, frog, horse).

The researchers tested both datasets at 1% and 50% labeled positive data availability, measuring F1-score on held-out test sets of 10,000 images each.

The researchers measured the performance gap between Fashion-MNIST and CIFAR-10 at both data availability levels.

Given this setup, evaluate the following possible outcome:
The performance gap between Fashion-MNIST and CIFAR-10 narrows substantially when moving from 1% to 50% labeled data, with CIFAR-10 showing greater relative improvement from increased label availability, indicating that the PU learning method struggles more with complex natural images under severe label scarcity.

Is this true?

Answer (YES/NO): YES